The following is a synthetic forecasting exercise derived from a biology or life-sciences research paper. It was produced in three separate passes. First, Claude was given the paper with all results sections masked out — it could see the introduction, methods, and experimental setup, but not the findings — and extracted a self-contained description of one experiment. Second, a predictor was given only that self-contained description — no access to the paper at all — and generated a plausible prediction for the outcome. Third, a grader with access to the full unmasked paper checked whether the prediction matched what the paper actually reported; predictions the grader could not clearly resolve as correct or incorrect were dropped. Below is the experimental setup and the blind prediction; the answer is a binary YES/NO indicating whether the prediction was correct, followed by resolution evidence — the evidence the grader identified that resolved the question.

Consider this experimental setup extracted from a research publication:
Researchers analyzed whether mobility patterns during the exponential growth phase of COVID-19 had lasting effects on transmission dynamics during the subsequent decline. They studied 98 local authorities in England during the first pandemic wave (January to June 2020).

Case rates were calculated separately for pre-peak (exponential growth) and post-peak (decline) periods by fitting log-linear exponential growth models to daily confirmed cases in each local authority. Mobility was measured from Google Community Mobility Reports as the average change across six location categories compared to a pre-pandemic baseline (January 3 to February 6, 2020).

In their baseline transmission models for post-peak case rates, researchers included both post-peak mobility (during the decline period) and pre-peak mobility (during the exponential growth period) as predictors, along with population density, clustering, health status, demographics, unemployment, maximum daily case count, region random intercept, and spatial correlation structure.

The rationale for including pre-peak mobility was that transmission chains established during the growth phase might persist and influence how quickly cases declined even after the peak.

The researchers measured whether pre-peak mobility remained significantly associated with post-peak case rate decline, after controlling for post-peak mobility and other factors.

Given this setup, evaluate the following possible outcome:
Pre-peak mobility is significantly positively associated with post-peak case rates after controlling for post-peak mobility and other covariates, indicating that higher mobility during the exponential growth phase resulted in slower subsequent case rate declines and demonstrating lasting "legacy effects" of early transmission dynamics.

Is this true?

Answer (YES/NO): YES